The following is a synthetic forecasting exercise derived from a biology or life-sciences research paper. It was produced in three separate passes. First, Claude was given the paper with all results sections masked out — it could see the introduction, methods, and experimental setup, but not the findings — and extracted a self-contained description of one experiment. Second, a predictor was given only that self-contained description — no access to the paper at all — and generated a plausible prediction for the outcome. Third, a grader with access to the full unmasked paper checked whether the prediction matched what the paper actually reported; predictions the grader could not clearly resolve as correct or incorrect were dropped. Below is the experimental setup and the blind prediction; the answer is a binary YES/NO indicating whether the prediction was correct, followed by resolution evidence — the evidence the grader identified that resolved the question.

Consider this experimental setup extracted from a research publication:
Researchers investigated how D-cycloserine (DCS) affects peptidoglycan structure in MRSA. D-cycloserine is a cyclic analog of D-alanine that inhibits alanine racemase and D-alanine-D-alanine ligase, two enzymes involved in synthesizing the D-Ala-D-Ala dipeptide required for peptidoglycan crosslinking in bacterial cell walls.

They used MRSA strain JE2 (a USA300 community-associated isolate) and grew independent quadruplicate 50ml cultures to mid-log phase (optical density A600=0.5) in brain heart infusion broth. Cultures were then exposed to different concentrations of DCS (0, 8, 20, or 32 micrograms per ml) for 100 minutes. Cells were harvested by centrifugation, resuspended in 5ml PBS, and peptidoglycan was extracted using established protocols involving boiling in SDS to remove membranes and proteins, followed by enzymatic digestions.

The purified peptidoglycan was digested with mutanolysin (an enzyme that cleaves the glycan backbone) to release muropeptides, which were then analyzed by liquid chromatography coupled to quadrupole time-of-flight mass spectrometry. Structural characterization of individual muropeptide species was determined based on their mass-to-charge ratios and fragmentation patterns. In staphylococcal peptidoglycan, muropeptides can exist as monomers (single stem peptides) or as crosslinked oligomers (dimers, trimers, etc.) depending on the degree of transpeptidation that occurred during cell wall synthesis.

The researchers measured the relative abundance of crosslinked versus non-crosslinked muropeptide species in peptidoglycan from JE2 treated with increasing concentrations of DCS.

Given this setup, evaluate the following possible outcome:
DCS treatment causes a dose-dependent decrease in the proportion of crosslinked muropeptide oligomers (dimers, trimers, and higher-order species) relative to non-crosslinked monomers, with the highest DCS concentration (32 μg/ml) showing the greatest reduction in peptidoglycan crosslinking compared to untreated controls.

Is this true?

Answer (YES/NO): YES